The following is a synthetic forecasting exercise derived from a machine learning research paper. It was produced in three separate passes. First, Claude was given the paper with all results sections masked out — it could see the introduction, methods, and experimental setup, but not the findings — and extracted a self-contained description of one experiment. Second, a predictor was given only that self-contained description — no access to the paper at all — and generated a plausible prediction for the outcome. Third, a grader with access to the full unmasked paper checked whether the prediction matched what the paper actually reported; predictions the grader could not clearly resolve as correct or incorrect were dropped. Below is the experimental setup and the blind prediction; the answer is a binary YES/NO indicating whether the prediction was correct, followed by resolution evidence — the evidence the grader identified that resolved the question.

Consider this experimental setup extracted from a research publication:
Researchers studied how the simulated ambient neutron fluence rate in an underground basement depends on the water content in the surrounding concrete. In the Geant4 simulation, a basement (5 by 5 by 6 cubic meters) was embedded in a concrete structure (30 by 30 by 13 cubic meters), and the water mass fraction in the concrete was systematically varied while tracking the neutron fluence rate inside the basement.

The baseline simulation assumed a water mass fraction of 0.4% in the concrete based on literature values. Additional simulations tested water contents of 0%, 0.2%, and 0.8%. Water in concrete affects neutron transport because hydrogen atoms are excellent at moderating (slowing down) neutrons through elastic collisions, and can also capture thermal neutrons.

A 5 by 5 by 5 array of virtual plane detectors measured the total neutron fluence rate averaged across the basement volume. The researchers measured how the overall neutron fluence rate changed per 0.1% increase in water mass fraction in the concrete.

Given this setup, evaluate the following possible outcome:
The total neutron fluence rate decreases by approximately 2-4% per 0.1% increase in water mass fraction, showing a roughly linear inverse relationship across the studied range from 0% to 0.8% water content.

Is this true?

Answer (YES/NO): NO